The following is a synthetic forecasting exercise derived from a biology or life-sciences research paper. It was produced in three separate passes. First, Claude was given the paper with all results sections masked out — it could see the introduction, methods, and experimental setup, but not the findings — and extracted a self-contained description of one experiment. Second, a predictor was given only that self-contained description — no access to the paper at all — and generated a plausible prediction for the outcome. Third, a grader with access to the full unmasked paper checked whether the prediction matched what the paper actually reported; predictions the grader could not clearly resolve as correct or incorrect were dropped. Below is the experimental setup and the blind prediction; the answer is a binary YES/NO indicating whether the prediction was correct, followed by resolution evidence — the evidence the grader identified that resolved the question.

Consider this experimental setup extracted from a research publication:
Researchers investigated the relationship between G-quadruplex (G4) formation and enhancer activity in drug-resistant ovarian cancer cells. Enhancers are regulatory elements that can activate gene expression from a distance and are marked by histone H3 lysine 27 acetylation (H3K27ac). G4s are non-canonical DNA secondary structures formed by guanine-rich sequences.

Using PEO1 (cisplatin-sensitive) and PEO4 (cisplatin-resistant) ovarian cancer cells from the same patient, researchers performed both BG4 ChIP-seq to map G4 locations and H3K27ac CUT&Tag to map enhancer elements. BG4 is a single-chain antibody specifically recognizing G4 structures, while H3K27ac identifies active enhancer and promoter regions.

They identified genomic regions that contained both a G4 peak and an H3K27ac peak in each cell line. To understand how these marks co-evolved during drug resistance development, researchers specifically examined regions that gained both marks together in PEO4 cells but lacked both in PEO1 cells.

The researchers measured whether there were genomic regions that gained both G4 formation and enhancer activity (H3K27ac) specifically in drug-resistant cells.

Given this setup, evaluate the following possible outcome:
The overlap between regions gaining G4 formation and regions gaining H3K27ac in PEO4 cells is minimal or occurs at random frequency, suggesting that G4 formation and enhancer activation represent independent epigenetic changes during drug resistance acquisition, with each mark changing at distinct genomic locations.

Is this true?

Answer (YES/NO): NO